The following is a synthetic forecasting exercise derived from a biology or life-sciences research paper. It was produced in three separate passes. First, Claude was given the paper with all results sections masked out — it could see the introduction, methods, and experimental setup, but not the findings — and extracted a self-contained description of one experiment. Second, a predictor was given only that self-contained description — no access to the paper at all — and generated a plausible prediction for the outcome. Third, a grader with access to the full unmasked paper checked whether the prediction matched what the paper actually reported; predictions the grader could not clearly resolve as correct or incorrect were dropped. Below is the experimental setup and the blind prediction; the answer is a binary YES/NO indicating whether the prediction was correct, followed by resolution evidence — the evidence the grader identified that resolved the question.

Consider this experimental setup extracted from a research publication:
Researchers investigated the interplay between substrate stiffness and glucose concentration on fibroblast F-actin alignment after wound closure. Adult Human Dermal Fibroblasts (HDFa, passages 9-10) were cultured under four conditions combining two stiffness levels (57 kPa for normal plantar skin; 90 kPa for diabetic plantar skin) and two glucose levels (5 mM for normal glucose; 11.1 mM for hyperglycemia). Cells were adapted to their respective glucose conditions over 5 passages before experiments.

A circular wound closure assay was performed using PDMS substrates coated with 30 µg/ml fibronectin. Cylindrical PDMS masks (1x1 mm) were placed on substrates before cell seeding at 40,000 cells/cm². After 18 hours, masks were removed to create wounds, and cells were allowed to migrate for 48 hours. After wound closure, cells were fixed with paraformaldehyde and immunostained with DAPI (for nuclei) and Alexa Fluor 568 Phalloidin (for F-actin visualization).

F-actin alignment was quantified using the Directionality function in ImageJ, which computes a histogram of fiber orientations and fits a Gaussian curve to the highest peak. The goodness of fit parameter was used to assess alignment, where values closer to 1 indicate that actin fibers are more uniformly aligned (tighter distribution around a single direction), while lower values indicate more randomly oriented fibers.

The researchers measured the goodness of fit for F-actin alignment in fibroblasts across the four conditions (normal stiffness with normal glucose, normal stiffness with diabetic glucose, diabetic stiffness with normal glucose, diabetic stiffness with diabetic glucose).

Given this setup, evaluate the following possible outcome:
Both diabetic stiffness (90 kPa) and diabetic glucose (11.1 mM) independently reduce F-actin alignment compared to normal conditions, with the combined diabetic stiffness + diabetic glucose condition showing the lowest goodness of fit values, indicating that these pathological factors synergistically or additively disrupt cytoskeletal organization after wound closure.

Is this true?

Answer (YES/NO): NO